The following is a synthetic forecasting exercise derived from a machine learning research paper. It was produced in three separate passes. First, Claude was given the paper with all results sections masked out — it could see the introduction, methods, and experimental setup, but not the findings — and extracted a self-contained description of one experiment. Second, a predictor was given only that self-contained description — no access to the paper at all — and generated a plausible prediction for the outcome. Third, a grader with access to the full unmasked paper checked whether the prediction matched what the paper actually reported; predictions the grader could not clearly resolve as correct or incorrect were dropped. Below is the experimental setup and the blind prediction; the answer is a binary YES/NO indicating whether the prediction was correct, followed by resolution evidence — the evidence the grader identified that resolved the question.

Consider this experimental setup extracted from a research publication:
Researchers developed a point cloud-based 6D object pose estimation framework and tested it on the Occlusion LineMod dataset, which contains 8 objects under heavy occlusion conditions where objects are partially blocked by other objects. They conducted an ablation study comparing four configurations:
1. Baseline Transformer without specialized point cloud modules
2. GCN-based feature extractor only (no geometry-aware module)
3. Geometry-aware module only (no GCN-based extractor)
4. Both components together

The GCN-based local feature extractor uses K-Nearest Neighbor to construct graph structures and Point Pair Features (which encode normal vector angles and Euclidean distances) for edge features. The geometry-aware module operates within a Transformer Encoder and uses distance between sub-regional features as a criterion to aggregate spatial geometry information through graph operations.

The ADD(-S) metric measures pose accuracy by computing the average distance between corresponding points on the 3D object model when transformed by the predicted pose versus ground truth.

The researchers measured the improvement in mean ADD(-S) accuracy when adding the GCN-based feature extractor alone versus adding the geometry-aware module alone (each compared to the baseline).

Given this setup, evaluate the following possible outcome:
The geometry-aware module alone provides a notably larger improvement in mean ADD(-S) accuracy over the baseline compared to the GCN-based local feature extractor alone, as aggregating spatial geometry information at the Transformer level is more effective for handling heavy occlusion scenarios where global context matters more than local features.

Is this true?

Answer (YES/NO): NO